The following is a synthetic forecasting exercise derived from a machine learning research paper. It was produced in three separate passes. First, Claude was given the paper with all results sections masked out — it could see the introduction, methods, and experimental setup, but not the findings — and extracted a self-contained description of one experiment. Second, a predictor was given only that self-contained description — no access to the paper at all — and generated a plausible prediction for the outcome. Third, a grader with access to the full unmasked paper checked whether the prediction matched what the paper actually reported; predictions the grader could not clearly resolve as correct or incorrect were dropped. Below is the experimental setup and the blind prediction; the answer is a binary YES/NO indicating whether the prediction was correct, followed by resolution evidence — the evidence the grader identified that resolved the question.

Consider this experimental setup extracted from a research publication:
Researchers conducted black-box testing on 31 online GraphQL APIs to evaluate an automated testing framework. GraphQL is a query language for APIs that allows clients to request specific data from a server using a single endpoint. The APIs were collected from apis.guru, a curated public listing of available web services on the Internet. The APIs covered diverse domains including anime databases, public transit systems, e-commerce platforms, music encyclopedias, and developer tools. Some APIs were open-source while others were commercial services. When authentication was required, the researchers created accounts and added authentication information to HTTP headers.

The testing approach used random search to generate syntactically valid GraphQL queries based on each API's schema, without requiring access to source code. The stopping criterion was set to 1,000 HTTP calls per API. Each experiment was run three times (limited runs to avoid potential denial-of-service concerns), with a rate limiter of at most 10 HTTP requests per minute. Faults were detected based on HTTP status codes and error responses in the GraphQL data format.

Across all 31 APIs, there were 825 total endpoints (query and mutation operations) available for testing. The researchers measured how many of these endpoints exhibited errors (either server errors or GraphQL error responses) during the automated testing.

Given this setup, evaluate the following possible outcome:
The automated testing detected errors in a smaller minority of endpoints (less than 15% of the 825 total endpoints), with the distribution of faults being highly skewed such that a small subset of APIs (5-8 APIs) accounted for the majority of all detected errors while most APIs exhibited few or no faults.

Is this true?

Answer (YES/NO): NO